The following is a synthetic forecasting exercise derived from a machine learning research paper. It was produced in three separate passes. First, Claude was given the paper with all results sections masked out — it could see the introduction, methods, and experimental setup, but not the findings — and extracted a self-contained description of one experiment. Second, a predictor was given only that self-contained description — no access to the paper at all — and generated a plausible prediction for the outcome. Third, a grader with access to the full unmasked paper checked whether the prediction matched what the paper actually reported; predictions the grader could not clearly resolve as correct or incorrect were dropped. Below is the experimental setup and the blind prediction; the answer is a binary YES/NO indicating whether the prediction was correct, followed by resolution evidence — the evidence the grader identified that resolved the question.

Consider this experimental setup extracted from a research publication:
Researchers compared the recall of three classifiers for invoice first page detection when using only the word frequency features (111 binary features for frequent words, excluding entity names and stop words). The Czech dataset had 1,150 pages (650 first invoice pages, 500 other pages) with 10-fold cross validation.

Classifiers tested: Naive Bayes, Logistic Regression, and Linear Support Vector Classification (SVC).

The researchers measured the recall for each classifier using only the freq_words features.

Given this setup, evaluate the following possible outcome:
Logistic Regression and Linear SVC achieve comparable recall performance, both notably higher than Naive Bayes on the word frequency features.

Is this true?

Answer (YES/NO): NO